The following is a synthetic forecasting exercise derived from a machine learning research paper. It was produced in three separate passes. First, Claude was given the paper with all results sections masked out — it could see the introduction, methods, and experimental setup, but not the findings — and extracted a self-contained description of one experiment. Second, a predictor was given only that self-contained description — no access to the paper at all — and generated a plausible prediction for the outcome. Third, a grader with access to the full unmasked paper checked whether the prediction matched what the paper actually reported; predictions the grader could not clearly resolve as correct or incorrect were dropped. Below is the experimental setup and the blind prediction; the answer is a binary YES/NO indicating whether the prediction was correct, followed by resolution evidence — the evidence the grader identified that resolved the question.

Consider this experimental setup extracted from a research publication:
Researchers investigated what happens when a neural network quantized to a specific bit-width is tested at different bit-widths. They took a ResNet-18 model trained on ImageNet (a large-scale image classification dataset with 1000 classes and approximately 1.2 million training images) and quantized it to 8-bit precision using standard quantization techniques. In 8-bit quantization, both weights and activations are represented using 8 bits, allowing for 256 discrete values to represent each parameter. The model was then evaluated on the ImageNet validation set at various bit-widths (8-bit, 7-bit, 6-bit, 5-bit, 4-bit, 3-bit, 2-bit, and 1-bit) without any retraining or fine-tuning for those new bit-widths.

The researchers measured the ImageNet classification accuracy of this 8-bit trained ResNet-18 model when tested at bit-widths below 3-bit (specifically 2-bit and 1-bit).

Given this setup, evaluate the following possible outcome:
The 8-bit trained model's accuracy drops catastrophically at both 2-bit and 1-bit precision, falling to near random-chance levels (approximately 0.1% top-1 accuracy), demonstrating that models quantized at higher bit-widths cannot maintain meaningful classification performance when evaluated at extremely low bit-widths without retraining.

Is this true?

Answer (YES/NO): YES